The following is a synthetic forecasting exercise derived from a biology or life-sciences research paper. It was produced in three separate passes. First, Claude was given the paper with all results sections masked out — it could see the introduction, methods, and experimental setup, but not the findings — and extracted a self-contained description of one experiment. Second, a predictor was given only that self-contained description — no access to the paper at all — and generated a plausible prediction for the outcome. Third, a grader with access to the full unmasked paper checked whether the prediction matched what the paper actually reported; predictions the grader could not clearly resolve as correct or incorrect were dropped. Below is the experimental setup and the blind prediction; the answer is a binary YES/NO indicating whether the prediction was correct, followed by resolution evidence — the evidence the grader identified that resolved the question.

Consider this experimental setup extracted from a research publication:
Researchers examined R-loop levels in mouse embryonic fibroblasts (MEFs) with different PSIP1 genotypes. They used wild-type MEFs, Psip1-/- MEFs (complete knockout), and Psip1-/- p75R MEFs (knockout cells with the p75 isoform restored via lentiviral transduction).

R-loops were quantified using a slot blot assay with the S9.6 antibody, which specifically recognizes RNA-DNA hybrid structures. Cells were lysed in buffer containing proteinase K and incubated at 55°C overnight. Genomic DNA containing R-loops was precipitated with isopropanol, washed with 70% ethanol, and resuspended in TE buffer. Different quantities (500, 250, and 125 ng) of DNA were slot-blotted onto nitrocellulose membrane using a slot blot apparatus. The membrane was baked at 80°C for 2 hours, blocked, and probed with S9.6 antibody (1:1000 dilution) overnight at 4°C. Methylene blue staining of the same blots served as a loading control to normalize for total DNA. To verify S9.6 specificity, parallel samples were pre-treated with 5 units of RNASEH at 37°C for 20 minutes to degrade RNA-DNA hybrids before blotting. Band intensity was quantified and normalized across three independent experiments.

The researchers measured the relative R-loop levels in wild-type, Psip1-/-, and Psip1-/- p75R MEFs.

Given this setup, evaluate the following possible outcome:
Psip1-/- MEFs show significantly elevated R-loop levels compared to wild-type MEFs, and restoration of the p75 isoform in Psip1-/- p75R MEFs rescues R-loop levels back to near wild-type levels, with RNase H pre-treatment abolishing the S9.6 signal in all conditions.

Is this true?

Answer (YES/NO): YES